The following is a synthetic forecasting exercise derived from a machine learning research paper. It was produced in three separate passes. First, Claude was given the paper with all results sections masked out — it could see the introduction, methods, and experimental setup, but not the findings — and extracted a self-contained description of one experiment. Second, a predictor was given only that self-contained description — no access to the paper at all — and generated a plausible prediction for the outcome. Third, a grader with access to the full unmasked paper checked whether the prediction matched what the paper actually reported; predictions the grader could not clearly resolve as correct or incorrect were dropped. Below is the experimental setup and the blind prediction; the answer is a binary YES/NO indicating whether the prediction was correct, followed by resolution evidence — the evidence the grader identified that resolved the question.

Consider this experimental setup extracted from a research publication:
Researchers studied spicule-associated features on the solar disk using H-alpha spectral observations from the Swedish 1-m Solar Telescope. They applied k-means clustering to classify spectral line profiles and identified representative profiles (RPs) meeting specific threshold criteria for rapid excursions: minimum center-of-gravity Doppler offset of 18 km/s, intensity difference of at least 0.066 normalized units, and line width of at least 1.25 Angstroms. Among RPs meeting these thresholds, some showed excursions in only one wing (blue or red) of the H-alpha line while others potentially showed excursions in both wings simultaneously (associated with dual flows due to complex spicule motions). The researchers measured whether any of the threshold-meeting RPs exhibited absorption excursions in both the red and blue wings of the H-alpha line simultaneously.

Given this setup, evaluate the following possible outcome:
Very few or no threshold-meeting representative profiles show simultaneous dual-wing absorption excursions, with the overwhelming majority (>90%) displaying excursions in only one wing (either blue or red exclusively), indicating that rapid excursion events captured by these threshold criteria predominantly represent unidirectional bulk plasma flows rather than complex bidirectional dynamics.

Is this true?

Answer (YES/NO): NO